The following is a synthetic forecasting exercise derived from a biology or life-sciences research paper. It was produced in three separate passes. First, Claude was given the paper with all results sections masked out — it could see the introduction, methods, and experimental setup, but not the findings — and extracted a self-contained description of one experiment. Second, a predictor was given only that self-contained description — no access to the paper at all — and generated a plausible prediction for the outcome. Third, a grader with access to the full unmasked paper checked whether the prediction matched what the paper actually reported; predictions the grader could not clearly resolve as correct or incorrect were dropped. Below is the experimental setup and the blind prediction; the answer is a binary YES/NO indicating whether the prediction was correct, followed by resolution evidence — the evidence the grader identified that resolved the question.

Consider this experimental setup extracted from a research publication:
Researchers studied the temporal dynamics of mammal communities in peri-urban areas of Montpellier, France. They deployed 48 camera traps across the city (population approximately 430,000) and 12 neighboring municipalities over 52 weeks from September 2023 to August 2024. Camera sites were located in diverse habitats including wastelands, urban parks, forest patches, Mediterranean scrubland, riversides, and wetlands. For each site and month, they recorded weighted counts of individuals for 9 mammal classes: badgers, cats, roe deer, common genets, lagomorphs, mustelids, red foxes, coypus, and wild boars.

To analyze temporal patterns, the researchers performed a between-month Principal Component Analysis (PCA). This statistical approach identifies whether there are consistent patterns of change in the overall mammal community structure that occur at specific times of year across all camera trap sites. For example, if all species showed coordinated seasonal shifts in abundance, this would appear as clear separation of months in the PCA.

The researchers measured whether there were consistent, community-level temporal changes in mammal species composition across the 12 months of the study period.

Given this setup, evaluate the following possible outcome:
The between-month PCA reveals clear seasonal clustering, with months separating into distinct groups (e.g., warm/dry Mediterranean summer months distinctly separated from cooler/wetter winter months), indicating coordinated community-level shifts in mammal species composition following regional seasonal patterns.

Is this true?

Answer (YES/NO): NO